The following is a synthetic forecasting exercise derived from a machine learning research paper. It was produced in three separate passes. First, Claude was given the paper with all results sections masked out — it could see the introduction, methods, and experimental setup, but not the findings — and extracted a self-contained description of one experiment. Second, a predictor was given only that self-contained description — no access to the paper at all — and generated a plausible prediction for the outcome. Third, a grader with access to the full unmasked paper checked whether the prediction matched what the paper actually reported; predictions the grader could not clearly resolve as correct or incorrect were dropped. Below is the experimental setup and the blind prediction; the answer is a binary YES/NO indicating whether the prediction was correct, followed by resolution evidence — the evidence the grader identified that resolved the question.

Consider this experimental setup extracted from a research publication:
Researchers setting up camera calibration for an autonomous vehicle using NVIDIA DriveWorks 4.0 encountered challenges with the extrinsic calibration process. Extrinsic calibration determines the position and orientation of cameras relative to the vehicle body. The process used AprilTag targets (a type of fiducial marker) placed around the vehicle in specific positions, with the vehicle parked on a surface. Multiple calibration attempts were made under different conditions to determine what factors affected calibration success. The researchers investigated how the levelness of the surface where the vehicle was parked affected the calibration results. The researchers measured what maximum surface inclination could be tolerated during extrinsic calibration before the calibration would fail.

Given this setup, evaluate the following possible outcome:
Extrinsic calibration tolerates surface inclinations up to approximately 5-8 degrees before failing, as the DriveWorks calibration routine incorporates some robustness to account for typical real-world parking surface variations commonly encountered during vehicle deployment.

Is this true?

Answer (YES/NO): NO